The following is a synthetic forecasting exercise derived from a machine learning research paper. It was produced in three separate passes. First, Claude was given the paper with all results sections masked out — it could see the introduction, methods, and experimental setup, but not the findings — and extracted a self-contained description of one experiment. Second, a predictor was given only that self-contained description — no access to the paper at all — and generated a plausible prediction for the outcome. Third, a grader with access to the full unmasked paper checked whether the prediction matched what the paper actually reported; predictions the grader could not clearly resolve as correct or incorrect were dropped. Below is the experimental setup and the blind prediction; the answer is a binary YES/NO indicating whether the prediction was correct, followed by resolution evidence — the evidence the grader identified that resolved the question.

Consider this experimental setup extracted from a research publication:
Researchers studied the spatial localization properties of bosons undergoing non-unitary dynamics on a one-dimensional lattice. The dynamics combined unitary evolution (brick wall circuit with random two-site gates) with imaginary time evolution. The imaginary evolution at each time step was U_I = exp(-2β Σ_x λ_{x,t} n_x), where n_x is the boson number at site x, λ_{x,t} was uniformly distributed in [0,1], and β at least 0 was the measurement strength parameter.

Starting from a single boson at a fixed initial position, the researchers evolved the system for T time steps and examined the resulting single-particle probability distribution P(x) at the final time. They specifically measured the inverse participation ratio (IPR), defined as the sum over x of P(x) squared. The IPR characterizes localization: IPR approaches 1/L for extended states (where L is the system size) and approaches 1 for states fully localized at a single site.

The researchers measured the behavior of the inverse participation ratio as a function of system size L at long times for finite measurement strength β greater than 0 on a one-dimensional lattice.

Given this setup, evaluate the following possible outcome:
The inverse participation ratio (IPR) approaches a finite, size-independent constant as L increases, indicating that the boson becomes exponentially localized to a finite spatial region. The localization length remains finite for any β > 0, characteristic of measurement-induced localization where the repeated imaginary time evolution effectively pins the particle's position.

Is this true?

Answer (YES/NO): YES